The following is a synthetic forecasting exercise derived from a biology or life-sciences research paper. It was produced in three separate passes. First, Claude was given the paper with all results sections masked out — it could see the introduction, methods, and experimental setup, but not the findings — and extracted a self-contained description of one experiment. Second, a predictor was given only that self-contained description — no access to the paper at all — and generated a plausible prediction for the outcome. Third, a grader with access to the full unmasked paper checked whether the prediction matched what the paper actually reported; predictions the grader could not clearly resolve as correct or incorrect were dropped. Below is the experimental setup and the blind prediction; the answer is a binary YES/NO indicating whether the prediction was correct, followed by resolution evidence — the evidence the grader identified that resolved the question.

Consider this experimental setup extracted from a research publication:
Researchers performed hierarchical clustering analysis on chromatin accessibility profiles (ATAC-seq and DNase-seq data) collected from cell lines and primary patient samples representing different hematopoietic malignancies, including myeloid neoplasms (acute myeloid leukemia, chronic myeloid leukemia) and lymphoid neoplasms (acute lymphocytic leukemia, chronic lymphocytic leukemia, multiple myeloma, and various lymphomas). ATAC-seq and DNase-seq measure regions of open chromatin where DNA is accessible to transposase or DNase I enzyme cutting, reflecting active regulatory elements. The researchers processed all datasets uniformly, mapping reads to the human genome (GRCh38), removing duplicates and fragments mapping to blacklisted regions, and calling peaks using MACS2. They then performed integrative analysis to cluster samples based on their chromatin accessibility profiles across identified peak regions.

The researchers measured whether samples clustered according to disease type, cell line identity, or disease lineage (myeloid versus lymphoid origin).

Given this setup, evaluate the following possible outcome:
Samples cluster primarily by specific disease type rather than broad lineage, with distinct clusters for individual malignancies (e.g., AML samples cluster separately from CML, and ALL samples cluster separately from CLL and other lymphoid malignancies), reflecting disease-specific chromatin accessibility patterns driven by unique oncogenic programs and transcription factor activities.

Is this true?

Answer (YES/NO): NO